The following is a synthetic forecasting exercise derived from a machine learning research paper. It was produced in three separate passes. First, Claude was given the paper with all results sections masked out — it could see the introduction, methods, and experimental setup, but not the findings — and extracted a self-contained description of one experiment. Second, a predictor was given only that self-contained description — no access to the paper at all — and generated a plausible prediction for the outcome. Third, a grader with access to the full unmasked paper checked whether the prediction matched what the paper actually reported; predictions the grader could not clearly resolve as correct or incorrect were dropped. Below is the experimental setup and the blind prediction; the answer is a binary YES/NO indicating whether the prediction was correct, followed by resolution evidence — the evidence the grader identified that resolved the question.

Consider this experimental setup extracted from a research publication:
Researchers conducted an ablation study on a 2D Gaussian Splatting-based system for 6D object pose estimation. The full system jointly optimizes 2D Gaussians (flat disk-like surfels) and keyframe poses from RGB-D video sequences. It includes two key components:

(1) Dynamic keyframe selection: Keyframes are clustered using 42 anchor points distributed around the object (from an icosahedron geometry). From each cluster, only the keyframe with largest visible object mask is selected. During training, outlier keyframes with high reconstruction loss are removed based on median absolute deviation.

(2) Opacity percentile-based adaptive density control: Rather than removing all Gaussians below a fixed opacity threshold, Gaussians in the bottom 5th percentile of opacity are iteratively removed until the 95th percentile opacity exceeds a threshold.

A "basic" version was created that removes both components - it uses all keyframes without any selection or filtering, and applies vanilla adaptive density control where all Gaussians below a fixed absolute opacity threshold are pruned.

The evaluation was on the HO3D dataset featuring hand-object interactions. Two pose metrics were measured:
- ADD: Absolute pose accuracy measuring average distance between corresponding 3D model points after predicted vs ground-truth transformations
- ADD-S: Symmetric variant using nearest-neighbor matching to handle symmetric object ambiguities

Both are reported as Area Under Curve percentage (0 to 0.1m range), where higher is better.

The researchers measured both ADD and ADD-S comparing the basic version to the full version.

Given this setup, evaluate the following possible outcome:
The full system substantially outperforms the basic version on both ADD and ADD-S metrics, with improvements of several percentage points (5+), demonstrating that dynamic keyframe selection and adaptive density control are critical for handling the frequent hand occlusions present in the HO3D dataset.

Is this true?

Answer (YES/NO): NO